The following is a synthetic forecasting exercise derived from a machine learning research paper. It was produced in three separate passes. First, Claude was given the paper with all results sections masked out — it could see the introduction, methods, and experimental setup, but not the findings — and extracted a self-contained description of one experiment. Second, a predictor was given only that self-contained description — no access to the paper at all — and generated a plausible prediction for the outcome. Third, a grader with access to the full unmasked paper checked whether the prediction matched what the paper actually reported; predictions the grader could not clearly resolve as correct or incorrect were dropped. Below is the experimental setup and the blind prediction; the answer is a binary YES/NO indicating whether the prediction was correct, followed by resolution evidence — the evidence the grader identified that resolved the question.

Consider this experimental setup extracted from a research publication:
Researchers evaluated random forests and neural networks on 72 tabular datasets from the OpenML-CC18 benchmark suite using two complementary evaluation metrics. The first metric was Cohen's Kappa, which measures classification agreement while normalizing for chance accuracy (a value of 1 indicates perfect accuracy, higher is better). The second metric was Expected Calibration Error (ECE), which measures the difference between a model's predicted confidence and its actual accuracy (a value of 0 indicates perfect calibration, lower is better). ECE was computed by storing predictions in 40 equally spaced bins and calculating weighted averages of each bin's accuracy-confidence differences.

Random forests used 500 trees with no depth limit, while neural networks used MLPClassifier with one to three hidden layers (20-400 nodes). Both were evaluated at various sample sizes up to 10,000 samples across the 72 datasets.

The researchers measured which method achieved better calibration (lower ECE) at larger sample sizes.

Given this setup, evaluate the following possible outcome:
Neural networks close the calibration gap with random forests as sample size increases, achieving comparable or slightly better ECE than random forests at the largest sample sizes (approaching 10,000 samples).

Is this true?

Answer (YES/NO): YES